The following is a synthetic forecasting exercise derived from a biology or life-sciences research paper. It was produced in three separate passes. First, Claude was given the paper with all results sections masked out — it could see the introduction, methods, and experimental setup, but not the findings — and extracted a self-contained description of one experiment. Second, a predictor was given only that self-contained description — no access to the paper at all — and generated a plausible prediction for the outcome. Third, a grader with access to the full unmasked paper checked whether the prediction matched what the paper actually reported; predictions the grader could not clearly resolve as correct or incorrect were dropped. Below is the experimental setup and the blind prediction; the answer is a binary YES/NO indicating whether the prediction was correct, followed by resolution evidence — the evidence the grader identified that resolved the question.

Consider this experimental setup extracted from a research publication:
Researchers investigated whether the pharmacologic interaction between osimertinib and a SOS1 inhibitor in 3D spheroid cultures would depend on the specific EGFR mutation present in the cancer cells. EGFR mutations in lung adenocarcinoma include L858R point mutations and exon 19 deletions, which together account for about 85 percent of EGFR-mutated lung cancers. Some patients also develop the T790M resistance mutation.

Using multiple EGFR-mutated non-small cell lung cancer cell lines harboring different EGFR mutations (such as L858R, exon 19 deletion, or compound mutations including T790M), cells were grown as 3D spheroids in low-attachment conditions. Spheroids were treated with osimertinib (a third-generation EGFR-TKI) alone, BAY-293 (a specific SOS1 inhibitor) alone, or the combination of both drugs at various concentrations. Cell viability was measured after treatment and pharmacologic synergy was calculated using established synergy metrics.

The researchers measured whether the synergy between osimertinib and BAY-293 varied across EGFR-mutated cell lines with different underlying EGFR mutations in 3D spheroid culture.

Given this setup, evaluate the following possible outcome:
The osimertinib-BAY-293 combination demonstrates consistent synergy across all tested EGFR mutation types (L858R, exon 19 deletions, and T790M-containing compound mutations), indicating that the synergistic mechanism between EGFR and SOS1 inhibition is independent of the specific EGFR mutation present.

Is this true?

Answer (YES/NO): YES